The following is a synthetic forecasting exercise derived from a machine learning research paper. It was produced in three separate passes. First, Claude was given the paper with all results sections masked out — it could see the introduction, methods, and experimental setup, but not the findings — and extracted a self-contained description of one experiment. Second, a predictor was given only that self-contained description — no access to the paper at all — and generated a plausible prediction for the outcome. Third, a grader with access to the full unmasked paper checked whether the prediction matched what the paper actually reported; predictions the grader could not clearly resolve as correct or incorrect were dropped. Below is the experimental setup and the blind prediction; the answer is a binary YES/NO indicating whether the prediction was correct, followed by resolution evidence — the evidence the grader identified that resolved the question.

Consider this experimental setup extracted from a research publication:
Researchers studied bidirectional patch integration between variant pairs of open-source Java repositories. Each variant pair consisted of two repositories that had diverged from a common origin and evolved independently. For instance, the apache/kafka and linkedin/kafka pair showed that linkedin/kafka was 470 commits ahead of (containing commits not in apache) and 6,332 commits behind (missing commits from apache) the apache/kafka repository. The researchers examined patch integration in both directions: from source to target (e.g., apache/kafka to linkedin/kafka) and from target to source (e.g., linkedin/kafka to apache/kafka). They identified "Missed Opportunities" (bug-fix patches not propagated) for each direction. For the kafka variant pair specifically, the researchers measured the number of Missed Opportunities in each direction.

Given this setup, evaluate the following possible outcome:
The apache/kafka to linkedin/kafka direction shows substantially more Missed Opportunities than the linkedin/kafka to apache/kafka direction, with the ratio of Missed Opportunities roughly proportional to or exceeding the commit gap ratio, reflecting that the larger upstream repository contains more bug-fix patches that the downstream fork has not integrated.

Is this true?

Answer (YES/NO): YES